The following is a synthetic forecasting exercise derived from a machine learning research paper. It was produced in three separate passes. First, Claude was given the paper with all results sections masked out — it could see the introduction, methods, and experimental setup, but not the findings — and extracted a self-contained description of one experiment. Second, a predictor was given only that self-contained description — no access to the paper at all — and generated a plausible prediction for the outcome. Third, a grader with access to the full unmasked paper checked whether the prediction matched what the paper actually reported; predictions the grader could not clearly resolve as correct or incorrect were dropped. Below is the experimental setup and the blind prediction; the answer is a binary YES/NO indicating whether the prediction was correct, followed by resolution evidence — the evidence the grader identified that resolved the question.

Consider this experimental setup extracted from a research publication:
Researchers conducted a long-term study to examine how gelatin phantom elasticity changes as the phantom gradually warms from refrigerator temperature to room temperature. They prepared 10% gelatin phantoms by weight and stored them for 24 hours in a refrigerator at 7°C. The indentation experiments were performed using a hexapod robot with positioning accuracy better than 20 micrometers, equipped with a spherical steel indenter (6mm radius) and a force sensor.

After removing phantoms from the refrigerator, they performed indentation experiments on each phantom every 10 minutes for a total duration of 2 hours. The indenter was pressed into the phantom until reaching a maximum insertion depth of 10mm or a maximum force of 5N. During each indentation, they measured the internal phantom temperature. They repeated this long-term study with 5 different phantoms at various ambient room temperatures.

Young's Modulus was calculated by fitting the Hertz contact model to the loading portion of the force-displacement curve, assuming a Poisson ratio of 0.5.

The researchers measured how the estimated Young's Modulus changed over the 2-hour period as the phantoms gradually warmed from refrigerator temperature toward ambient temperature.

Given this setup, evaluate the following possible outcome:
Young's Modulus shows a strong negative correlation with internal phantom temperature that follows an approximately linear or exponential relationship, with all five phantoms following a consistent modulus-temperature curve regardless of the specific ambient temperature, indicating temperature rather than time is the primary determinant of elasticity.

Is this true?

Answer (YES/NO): NO